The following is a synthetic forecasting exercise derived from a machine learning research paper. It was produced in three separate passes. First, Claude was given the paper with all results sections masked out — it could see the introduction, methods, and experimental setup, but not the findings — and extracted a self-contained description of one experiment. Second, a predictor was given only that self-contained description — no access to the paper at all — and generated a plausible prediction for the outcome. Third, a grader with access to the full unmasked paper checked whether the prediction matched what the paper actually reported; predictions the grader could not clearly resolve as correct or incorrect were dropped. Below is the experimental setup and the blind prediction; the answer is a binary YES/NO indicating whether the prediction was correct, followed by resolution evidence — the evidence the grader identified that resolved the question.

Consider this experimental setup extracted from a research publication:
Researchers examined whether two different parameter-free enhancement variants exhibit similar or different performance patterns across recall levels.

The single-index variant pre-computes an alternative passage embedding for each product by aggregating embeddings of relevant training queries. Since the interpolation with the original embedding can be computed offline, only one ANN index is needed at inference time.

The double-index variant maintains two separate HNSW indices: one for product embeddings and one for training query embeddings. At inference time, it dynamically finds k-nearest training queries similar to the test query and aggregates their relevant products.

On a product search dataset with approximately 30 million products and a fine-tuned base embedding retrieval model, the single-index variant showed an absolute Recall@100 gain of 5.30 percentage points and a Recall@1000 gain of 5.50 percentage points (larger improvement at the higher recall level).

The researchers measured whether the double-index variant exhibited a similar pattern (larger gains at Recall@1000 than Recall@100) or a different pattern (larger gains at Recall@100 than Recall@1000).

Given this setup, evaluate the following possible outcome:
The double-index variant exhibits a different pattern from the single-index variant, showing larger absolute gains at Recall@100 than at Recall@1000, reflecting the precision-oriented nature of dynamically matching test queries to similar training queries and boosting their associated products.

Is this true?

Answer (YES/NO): YES